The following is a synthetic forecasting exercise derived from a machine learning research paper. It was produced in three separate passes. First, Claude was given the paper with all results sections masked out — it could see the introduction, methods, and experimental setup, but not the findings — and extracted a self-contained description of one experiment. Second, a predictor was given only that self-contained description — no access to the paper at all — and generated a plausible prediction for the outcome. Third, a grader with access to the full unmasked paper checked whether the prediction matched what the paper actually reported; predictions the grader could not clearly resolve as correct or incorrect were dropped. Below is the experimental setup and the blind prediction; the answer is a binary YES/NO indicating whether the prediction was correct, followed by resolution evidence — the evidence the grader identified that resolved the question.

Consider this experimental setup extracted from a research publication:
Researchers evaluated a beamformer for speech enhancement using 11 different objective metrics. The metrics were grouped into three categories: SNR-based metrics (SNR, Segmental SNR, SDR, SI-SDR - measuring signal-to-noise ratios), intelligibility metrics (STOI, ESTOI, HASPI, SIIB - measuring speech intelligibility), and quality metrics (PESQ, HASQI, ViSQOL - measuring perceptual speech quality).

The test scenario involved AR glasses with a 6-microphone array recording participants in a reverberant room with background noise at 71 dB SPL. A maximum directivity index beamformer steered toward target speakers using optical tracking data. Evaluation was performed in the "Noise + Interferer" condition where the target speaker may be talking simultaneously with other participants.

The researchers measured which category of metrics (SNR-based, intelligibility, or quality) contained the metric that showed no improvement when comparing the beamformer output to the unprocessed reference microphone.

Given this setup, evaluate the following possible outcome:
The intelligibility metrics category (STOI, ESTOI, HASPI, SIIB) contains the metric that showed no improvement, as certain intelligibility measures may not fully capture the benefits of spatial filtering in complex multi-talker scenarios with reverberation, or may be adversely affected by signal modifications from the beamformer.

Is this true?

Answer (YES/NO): NO